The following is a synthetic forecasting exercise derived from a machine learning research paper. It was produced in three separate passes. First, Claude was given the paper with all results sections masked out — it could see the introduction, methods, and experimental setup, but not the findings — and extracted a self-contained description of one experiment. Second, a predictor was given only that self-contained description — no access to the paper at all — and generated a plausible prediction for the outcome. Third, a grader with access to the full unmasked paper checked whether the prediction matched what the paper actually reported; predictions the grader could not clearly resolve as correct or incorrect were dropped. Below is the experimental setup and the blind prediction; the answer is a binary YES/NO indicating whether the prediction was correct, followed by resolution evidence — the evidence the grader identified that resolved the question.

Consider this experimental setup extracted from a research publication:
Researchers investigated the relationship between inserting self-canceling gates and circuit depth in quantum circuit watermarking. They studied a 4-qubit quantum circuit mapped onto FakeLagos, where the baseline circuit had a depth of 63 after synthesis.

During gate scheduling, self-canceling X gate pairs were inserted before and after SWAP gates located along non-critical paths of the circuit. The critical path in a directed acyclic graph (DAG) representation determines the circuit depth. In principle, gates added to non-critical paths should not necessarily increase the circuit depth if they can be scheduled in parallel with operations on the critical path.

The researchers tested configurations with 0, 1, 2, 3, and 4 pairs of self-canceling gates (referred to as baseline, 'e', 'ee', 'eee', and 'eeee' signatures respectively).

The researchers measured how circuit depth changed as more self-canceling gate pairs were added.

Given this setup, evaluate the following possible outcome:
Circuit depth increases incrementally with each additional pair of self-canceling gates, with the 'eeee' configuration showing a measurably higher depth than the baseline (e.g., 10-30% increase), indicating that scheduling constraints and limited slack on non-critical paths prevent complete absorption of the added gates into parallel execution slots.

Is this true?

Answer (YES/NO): NO